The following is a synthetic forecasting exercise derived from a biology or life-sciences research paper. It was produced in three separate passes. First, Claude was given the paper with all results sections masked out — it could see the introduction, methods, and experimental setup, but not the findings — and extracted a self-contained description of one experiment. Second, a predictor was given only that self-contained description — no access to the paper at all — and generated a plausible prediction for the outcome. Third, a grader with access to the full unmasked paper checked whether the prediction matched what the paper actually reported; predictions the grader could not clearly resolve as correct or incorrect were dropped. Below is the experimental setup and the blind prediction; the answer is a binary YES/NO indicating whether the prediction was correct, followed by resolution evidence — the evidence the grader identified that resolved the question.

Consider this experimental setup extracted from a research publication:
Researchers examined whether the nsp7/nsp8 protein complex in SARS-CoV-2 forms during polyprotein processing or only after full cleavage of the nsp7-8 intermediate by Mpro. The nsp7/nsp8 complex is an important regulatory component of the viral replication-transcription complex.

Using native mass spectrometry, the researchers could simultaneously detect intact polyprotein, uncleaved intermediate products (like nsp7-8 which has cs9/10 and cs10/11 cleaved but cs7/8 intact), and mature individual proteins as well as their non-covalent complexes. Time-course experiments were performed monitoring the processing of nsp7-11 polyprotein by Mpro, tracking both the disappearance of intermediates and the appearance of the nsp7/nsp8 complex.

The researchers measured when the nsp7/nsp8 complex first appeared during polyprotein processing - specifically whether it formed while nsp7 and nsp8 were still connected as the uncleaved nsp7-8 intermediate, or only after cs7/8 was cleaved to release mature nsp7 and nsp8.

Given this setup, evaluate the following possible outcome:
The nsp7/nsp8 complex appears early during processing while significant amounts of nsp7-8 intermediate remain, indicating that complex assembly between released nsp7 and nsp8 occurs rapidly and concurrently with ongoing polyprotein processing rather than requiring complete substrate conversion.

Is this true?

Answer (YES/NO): NO